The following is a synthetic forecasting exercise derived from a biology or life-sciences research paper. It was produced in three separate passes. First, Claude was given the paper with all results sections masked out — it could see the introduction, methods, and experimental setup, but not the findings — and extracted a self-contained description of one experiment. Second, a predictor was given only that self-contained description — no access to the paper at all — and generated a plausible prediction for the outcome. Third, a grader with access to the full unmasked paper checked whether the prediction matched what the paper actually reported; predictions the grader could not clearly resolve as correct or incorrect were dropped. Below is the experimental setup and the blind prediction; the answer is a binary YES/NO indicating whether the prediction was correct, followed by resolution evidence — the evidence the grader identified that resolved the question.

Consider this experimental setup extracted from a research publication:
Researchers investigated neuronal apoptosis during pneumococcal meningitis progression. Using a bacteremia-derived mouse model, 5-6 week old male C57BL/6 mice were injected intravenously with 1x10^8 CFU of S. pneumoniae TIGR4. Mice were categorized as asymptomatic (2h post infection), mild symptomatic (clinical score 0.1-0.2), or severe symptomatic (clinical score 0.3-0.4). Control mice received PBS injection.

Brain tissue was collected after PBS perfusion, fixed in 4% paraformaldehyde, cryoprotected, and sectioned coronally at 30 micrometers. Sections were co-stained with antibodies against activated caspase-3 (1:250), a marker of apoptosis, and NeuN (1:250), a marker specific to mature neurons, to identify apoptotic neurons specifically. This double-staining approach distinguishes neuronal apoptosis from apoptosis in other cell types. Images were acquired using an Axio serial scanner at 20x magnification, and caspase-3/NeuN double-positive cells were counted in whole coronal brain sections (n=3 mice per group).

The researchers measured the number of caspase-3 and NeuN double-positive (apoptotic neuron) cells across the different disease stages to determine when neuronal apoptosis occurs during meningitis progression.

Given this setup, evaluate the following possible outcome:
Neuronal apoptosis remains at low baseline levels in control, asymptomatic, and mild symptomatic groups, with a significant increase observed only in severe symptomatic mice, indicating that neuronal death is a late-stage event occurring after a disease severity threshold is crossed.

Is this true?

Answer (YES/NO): NO